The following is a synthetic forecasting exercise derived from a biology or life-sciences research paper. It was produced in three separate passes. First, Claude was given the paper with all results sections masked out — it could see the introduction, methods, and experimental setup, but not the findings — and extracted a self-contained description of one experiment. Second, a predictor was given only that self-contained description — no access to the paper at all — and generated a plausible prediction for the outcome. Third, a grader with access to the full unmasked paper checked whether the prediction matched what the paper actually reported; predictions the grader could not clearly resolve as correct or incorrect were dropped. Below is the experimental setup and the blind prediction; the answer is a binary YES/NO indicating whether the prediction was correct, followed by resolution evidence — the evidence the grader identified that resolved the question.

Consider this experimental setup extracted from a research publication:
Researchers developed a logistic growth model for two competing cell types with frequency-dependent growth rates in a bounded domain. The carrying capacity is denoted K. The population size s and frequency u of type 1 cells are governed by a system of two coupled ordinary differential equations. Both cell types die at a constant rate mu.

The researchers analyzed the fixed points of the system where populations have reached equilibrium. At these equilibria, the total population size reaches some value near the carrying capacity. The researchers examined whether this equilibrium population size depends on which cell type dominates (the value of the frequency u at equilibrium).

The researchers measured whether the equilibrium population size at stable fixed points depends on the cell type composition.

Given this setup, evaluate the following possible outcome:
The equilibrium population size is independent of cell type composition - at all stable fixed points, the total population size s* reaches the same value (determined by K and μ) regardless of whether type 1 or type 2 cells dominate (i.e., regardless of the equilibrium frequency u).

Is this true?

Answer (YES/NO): NO